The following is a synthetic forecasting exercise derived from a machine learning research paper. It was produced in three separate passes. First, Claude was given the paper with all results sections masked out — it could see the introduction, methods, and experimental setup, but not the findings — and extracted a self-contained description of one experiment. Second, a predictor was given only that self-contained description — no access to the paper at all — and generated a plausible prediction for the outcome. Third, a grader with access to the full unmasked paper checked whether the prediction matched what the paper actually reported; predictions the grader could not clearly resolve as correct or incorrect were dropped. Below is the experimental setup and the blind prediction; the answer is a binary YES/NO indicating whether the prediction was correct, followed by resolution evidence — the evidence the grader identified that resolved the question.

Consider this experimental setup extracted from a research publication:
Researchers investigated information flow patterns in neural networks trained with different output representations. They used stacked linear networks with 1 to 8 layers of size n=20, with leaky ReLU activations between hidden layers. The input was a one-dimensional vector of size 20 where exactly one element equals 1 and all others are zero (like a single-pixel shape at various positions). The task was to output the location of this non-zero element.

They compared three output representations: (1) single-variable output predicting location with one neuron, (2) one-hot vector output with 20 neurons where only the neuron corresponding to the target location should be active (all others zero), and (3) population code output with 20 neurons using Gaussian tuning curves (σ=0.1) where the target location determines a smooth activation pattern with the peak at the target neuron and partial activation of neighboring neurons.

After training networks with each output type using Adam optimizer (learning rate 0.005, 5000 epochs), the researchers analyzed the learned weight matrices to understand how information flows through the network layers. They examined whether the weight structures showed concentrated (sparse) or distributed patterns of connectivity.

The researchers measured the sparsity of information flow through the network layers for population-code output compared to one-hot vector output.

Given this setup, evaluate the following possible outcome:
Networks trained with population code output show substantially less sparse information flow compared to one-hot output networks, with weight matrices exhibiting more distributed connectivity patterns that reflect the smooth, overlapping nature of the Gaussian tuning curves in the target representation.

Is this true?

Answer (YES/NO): NO